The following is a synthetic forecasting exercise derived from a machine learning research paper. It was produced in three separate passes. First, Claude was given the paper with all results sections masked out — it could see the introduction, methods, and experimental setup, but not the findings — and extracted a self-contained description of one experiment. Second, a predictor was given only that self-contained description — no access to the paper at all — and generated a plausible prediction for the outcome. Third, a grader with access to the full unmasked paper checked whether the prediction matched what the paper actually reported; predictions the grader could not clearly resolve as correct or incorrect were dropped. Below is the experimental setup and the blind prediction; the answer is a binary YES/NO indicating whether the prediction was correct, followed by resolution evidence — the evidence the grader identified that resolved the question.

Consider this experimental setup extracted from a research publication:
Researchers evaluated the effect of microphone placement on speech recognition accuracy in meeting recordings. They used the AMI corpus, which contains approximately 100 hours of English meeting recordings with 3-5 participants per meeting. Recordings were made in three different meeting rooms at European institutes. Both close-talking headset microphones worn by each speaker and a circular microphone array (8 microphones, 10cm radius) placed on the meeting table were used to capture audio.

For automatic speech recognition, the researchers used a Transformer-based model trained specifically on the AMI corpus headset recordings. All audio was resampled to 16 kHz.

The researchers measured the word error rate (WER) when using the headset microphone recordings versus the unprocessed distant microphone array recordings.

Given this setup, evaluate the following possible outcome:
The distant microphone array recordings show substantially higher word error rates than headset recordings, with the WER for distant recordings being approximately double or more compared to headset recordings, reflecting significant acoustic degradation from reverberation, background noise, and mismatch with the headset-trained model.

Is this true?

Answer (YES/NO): YES